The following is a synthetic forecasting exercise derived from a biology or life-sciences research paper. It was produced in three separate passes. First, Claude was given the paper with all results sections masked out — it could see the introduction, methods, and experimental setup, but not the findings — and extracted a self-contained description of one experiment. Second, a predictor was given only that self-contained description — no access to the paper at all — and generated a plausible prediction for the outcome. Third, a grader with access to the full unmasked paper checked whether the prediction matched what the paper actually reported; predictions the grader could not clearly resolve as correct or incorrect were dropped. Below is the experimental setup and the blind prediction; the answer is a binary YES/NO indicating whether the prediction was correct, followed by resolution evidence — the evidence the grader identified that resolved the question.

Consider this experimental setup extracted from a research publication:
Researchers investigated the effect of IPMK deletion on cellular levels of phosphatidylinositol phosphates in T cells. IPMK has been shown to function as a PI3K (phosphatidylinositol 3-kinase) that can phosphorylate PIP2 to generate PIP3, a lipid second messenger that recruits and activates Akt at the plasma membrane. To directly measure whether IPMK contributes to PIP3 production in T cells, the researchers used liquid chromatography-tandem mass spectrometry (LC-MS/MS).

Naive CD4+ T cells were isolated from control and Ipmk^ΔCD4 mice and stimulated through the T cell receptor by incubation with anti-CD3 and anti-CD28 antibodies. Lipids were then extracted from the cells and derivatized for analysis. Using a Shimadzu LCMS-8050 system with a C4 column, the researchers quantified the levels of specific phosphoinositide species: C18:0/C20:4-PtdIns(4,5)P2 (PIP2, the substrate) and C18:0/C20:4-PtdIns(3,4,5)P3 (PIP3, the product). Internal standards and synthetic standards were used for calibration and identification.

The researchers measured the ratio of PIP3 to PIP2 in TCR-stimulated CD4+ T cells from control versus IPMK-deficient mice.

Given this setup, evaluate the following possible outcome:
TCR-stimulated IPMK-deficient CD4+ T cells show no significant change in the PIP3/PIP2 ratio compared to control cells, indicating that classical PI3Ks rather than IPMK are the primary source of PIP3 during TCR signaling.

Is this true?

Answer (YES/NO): NO